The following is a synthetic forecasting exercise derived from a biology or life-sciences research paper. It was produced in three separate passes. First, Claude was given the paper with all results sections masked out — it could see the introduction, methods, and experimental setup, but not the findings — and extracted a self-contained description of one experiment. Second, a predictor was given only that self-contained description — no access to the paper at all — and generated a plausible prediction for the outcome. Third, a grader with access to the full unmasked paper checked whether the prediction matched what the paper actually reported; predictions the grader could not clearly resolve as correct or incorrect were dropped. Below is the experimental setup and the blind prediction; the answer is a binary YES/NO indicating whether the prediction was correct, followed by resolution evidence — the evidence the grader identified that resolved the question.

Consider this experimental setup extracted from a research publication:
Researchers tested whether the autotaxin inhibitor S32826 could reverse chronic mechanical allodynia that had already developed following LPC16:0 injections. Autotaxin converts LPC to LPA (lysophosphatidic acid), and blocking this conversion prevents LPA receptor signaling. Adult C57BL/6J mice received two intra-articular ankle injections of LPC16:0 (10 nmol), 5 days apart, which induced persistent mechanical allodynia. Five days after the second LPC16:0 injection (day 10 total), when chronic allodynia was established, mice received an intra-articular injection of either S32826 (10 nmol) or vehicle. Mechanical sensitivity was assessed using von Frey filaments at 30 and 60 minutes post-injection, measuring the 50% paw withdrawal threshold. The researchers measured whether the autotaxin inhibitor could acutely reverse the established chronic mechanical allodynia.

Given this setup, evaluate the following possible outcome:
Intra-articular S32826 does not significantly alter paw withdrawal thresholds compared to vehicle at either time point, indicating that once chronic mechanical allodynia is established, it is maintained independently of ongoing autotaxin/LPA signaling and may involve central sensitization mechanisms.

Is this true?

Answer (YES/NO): YES